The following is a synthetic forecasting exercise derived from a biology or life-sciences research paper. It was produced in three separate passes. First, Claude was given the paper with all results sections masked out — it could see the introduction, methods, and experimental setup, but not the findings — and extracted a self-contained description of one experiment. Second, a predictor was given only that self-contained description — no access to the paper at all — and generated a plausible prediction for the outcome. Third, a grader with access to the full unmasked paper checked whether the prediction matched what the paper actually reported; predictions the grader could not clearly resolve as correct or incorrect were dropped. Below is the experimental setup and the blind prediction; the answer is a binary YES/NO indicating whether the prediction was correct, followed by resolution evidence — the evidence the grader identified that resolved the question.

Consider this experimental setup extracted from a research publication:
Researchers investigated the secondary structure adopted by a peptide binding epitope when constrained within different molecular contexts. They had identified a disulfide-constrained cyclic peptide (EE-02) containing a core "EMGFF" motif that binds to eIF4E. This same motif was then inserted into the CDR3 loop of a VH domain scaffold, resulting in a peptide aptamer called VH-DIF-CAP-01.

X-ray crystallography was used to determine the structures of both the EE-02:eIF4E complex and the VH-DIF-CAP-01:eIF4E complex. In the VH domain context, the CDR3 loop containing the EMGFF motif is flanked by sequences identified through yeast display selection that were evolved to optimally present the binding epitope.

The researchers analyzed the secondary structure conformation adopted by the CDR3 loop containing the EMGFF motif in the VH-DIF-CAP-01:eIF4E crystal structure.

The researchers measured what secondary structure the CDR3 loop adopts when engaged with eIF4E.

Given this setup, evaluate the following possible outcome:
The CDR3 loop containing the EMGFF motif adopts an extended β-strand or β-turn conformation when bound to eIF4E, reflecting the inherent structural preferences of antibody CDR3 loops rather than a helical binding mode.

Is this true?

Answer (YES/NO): YES